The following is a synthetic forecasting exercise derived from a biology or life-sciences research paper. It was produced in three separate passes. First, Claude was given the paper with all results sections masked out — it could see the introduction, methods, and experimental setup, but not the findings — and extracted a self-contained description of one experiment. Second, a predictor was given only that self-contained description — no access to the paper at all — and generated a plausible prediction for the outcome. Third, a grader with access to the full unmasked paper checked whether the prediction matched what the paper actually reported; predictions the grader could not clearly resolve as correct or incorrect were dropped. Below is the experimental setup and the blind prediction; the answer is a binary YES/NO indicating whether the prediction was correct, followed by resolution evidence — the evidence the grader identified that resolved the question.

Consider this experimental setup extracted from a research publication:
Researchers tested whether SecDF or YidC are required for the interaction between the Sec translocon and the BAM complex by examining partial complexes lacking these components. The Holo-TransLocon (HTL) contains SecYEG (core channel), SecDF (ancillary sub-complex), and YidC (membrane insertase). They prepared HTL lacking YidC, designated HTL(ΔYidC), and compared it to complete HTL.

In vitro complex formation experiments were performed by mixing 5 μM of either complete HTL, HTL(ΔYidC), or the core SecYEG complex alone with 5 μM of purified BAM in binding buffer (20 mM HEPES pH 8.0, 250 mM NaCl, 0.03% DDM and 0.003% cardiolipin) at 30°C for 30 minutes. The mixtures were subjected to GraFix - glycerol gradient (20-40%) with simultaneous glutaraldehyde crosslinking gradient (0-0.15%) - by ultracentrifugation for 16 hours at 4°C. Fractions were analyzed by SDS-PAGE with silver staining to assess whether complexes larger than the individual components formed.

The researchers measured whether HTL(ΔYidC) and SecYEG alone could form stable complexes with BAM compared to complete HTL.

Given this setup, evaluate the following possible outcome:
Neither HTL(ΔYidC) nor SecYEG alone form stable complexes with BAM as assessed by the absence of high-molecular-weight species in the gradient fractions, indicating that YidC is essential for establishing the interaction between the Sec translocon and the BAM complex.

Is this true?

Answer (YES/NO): NO